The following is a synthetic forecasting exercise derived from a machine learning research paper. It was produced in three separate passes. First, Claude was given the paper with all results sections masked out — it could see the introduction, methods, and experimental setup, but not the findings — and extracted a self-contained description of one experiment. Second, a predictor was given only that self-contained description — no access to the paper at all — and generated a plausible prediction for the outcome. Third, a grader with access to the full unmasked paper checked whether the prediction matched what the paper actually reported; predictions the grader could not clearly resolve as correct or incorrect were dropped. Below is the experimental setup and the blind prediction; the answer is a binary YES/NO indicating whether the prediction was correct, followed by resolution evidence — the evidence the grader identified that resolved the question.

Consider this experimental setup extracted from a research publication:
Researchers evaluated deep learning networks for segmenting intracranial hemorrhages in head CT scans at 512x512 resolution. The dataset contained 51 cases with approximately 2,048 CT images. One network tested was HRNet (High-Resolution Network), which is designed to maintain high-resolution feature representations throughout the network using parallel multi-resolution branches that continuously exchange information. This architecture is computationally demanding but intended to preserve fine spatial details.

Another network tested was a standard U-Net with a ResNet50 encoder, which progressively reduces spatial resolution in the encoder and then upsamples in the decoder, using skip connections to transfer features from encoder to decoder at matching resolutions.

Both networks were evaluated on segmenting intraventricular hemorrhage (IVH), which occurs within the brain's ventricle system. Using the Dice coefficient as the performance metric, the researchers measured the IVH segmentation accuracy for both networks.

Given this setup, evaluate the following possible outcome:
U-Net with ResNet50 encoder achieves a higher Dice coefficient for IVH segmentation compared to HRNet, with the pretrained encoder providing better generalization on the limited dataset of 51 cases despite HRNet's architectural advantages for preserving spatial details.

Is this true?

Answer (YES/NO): YES